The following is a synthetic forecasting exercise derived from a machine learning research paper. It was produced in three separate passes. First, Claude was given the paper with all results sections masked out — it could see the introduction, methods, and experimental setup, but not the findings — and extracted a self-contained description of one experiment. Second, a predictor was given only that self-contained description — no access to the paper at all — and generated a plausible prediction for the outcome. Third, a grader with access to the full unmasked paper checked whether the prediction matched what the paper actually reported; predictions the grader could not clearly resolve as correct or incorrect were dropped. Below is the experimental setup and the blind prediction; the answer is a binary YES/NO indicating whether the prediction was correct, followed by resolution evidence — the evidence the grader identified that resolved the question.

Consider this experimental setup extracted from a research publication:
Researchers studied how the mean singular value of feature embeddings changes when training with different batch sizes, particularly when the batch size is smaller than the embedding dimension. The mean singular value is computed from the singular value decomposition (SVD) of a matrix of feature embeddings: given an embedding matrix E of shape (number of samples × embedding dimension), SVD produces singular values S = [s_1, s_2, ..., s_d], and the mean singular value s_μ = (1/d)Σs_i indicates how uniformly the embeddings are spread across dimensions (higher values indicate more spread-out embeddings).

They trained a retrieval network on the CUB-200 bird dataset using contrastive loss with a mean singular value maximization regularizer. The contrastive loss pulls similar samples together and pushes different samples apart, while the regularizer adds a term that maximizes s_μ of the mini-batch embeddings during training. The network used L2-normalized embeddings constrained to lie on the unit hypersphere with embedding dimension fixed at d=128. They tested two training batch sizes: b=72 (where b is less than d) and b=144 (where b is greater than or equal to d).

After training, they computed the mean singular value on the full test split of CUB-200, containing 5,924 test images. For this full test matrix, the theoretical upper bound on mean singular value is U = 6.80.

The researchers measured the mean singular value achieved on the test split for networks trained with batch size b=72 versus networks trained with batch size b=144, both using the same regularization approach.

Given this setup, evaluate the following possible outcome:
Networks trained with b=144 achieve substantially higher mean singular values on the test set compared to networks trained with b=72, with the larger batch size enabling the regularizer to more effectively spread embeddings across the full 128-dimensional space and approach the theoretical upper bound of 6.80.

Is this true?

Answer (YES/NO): NO